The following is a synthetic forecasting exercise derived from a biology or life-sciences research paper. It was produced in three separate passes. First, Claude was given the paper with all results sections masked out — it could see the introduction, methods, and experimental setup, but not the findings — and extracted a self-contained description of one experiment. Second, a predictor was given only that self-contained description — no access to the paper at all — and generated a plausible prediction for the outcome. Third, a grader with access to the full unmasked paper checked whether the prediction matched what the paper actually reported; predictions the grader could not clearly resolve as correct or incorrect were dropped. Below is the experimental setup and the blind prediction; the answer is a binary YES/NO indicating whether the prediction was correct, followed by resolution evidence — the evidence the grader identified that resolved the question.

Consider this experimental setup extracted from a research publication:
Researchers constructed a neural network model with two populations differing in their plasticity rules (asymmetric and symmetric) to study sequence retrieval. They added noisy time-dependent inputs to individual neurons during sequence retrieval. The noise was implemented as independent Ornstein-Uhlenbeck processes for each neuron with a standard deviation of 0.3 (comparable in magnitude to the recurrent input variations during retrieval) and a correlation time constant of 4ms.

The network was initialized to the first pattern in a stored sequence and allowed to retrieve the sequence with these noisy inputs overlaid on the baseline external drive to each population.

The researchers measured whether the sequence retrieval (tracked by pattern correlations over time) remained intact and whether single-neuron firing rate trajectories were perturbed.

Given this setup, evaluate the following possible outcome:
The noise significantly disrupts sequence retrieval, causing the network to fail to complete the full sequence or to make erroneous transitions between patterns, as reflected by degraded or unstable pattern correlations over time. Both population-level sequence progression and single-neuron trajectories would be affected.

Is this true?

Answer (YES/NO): NO